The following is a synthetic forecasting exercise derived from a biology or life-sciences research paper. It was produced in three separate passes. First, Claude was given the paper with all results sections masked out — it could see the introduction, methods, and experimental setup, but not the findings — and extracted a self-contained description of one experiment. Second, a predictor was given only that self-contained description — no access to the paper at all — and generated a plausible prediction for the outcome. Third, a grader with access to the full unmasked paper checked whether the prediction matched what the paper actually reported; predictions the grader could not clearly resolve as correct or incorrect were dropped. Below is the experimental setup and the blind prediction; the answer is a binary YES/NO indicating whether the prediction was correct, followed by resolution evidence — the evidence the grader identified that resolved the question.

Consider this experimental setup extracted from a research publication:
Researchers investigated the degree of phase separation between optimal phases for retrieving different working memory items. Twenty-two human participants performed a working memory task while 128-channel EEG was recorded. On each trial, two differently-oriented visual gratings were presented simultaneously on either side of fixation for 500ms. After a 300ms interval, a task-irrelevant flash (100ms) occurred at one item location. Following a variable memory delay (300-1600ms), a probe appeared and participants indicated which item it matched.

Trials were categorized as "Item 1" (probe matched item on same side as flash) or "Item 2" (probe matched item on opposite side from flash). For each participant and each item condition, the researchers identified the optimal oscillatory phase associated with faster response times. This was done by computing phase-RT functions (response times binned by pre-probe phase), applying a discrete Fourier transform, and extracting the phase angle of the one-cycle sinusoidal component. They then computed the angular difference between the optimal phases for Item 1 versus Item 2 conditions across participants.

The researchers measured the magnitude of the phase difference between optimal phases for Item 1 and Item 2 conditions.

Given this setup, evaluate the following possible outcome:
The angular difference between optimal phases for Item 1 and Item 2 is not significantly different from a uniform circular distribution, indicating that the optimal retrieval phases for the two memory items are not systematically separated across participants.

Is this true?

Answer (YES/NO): NO